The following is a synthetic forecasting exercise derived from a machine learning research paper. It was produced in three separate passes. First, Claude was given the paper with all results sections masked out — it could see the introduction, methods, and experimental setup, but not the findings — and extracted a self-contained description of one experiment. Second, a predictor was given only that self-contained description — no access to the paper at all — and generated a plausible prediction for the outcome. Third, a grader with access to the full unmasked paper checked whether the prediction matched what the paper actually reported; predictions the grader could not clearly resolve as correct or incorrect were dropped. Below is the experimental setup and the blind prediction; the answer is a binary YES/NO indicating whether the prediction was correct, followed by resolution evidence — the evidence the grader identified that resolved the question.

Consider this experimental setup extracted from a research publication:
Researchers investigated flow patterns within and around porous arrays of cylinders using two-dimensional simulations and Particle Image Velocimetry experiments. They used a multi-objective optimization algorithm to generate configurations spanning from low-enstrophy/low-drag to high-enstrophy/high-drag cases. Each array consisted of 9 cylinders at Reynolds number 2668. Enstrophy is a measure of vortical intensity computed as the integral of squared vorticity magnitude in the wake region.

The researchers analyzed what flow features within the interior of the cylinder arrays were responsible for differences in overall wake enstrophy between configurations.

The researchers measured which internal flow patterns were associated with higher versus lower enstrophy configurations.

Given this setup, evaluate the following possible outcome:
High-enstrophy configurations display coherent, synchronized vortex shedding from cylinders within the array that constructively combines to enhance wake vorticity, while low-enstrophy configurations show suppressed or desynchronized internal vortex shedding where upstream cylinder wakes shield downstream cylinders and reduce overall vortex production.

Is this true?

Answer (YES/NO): NO